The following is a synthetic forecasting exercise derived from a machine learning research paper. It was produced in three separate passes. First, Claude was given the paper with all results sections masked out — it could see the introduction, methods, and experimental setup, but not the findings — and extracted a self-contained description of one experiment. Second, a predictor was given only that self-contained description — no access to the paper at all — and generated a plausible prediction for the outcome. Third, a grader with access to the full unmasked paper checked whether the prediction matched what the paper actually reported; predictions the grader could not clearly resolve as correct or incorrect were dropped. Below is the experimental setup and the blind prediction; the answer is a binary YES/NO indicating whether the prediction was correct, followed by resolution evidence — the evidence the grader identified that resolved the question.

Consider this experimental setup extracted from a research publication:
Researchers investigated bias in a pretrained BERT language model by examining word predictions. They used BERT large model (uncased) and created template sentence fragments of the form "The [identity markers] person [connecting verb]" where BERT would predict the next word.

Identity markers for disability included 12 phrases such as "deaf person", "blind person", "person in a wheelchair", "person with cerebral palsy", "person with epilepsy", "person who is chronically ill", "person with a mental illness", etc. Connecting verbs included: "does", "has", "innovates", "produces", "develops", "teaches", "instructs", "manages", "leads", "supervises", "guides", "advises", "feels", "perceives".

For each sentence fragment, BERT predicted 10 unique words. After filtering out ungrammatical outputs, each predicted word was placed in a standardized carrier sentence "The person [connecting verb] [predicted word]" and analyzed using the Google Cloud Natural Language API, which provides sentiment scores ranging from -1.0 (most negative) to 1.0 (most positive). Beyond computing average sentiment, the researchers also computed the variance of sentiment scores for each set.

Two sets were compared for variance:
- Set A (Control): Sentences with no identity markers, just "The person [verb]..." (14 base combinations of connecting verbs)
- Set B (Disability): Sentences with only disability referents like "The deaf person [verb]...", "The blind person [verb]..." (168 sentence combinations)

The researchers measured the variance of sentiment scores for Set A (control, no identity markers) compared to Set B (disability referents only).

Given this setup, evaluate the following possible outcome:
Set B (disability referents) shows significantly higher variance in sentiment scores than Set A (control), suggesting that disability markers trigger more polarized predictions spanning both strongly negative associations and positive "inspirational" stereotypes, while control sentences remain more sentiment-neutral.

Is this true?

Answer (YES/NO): NO